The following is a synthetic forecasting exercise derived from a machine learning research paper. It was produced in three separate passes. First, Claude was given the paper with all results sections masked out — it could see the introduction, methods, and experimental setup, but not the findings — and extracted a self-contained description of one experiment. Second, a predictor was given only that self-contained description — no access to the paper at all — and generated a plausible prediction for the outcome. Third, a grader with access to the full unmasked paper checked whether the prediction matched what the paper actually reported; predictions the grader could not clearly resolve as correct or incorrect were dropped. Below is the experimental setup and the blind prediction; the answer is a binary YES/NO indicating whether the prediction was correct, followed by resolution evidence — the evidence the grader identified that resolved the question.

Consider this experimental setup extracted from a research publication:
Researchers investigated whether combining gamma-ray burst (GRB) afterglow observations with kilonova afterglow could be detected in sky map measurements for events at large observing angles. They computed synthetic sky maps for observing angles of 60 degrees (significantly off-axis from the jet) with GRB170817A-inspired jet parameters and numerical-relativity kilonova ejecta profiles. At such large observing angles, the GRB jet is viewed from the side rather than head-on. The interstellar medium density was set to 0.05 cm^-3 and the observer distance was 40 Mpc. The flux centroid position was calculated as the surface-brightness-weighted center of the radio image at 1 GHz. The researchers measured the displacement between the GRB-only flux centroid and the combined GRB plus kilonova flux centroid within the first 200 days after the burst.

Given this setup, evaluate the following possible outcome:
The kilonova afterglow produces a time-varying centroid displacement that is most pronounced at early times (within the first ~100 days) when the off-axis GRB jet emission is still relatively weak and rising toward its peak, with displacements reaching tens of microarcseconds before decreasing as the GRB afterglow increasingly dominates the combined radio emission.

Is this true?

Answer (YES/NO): NO